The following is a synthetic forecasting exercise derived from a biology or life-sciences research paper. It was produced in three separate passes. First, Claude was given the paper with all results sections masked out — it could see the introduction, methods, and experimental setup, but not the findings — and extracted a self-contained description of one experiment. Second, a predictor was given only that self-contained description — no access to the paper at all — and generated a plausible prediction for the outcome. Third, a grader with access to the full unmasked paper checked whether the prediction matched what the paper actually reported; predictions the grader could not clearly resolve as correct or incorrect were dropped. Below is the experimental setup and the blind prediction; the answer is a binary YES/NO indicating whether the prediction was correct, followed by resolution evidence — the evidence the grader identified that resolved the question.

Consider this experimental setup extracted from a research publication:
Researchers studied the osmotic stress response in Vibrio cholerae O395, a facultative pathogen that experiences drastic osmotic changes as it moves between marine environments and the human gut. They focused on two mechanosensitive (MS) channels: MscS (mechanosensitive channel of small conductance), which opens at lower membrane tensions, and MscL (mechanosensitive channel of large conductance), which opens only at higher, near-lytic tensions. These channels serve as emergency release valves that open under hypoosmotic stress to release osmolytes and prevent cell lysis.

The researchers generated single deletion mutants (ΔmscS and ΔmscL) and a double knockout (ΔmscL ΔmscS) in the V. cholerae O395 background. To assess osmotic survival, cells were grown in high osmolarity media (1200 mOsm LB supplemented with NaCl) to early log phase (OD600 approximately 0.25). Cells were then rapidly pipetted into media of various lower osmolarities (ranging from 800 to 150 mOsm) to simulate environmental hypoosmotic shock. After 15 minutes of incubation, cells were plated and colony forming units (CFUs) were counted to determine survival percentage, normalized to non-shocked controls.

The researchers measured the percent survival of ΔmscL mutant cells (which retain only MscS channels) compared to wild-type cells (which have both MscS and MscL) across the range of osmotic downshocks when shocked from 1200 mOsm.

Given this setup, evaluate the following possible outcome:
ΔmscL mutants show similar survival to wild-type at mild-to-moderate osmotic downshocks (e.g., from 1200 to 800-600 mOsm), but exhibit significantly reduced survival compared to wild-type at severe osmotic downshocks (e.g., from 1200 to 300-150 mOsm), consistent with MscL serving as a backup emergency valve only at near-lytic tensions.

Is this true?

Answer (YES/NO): NO